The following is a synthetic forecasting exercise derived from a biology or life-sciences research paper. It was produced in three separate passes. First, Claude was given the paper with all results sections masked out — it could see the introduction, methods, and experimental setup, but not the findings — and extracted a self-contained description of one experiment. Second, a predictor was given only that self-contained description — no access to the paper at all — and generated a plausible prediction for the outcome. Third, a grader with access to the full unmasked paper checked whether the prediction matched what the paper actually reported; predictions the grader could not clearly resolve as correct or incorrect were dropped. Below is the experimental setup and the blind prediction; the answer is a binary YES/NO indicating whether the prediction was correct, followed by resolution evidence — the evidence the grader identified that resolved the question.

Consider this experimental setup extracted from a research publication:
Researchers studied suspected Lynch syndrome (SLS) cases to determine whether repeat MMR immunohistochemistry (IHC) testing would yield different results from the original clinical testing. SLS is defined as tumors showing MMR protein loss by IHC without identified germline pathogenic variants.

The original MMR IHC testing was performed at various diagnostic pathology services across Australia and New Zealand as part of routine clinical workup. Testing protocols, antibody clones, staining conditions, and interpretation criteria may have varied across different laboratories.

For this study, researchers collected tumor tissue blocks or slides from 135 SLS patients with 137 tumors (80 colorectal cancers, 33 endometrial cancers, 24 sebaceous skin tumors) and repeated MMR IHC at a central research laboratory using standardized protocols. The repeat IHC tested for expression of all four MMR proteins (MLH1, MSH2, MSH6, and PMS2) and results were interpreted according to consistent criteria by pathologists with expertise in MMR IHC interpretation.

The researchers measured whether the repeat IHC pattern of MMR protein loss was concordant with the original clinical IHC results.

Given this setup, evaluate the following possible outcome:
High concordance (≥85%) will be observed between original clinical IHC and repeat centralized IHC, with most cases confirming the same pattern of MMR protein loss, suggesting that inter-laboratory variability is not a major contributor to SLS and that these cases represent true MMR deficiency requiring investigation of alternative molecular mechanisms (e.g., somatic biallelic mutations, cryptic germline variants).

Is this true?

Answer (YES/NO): NO